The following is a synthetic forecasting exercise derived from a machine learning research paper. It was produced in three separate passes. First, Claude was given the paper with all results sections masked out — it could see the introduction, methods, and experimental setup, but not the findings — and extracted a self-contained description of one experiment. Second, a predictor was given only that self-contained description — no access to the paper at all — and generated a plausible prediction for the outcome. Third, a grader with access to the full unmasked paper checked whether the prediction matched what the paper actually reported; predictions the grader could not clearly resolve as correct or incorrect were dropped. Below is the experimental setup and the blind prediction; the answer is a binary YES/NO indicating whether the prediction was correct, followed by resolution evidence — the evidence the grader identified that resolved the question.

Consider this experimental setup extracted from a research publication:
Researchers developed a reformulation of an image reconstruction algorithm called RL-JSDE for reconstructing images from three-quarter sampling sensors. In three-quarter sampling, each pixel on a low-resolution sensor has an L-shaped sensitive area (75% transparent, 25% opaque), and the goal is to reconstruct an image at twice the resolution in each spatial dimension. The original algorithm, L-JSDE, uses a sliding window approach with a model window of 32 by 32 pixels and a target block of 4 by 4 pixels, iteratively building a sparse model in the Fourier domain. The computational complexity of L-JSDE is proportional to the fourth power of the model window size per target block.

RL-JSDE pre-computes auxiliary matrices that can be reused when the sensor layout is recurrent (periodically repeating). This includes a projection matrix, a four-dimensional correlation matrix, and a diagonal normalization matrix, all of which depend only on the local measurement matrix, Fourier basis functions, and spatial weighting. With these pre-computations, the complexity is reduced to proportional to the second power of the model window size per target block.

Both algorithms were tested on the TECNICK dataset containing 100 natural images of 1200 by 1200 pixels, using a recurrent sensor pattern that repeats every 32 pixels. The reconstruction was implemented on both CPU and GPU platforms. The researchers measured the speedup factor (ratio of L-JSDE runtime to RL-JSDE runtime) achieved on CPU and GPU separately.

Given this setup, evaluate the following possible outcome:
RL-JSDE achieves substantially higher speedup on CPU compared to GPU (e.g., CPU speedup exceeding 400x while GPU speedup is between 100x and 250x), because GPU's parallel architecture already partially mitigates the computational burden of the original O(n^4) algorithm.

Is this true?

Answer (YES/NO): NO